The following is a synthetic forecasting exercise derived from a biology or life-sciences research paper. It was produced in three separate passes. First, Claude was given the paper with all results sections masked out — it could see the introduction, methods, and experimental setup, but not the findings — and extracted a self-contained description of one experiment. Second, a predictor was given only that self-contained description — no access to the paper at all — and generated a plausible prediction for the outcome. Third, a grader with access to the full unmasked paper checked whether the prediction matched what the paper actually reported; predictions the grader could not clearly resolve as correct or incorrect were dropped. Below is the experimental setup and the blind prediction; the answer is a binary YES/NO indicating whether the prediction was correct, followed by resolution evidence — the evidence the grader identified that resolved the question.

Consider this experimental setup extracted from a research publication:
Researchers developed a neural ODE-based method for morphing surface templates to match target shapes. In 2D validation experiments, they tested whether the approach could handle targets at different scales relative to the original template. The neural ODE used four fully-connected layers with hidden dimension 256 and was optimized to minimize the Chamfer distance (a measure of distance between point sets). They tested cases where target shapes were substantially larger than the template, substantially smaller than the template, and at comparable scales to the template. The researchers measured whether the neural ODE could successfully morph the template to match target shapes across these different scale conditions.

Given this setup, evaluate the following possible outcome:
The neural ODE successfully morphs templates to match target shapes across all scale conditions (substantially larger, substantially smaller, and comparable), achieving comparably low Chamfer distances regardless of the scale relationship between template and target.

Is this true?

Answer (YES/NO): YES